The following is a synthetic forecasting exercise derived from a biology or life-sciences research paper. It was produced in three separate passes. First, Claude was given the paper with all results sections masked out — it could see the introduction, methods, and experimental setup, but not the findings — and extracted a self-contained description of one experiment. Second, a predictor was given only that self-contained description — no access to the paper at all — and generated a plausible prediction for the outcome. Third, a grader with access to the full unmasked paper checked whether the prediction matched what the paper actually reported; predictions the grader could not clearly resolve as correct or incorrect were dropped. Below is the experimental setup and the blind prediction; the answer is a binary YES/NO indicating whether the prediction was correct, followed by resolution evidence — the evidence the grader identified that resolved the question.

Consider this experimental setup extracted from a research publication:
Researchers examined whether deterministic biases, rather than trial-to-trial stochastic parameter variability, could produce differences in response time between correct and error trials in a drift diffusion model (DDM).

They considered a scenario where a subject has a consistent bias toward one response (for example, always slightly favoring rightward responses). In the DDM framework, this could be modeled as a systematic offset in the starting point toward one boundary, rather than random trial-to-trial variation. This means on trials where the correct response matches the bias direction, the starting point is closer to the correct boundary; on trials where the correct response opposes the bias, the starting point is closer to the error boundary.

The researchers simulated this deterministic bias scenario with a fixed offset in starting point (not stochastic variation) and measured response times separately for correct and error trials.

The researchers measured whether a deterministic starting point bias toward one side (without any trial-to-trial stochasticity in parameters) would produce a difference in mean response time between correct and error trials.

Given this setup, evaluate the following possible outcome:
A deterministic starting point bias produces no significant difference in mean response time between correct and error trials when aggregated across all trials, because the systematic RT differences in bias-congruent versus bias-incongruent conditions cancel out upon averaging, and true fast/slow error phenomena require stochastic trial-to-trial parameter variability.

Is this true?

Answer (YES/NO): NO